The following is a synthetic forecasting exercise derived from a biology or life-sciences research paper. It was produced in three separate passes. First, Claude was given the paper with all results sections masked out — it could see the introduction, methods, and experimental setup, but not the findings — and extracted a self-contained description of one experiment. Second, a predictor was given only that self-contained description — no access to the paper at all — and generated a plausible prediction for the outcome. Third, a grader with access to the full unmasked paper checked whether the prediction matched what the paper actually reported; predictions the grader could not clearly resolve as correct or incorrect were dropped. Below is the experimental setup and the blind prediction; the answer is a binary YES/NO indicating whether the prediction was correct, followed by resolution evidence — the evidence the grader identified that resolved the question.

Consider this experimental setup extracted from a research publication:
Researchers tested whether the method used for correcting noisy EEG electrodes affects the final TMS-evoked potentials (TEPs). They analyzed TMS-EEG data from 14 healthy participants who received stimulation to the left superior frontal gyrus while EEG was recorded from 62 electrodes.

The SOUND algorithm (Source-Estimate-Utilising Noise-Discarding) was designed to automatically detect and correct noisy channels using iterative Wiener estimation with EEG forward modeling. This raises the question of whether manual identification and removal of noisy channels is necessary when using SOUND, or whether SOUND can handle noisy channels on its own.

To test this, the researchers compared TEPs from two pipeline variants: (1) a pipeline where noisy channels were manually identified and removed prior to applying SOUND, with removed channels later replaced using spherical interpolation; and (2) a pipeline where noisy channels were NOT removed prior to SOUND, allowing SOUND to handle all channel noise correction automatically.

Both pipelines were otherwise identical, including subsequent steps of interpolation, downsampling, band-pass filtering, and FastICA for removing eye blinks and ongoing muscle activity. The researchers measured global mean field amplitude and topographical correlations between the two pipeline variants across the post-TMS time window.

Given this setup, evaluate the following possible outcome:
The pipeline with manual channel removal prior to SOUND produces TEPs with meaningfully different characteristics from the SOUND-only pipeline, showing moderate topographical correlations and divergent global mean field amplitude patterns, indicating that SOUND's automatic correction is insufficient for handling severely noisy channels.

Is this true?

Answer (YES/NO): NO